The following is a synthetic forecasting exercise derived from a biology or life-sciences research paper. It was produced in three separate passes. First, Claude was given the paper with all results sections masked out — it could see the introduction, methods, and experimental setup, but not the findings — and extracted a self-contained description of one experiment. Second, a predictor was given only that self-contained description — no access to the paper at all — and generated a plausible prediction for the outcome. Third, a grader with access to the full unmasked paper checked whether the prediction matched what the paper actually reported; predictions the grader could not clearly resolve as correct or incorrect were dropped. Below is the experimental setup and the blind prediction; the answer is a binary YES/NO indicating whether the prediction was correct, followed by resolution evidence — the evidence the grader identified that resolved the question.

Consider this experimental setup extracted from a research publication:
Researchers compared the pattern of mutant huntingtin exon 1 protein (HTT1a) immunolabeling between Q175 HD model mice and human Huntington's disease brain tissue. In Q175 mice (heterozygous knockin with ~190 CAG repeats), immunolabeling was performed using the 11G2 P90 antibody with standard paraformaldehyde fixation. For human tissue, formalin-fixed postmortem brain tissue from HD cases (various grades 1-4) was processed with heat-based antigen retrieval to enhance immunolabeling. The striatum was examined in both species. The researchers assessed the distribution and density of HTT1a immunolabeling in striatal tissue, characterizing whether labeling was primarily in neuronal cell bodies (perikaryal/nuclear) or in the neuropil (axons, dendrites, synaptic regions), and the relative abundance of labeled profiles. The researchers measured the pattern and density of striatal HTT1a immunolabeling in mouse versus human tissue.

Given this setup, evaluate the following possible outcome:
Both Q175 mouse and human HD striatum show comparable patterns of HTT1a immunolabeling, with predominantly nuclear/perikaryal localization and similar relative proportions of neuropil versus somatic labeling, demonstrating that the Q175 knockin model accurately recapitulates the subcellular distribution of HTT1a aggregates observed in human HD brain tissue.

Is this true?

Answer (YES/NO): NO